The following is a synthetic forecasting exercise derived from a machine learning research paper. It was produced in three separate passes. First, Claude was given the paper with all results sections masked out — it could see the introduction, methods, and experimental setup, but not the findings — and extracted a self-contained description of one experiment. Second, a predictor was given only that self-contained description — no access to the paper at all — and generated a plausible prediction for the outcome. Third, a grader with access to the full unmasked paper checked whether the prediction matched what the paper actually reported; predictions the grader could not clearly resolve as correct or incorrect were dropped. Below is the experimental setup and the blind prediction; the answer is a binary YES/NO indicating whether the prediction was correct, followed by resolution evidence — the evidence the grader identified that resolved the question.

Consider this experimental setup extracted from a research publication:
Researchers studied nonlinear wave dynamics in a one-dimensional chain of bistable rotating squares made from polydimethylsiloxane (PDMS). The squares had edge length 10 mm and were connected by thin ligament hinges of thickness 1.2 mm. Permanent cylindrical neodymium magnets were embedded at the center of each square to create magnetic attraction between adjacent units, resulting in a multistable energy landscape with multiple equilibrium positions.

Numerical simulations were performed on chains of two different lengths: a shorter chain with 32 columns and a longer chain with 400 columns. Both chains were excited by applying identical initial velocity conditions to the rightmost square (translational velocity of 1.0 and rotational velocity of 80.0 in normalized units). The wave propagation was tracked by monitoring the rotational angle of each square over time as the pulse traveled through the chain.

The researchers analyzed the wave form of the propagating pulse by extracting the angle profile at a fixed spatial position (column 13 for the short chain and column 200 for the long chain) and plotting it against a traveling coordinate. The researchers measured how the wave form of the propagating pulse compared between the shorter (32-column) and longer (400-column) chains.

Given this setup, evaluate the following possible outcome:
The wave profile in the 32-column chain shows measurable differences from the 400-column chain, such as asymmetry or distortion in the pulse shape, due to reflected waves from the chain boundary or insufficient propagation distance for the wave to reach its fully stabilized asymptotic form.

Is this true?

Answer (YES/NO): YES